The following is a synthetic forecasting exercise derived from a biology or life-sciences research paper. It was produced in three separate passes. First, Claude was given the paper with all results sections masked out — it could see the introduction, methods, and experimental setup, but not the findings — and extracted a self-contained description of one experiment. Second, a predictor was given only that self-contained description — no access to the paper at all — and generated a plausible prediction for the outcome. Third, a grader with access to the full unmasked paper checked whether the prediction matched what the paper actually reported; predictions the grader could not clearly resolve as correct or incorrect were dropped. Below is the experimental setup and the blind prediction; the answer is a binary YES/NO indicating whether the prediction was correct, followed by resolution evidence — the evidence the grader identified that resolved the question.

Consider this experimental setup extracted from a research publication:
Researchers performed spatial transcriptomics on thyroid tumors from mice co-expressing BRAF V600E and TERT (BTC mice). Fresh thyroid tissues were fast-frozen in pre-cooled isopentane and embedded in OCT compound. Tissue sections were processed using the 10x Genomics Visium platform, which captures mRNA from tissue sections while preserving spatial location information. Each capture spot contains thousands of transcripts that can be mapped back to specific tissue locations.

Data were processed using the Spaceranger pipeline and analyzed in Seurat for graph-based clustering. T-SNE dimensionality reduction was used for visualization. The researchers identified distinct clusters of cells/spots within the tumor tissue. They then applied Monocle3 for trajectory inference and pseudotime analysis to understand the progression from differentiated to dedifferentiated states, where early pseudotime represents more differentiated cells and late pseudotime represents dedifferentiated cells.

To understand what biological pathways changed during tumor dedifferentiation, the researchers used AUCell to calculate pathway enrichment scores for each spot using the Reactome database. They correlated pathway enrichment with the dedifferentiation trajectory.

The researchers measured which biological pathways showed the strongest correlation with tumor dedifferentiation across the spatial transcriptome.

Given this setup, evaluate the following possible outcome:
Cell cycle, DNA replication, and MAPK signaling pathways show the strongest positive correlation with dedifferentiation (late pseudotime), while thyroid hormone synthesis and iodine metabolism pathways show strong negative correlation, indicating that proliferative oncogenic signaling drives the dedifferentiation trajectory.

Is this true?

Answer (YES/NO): NO